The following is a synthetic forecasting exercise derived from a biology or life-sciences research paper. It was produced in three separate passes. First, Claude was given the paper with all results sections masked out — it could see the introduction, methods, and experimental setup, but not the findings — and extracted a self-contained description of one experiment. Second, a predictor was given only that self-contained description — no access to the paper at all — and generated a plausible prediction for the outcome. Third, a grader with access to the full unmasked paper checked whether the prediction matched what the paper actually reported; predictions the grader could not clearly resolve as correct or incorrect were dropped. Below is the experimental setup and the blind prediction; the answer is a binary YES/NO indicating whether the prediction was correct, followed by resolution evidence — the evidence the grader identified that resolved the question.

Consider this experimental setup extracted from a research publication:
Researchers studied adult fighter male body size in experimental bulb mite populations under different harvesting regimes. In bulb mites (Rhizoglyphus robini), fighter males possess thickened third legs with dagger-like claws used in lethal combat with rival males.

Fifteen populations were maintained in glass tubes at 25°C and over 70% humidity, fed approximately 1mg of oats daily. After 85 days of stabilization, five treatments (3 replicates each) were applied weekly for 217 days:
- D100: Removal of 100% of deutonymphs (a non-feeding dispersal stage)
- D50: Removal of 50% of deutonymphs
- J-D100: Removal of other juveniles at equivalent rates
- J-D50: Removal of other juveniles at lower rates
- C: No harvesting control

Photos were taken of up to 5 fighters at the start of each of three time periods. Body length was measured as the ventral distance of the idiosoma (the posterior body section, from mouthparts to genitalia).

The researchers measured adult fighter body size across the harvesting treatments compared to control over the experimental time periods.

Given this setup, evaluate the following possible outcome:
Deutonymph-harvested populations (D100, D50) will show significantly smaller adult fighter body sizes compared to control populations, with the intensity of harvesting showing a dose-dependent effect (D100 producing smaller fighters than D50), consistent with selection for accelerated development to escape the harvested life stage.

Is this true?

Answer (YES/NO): NO